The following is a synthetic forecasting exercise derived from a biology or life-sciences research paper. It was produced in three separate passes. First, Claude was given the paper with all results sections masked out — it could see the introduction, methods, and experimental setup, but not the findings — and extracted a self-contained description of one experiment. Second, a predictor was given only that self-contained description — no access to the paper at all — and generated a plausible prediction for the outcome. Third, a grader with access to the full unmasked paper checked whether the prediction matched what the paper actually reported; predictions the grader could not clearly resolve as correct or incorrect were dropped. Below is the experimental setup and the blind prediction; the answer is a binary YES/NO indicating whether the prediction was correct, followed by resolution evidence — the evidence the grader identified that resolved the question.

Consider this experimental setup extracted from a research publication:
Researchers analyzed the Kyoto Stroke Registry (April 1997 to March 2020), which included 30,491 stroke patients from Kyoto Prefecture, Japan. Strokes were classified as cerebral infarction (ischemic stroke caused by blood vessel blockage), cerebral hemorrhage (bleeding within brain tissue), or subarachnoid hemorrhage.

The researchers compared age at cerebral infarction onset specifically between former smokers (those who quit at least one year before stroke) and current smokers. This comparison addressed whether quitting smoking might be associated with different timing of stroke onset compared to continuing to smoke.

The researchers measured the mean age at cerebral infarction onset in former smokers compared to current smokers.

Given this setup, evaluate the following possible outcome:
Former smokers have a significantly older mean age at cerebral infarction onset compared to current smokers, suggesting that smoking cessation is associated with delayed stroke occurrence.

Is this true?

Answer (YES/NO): YES